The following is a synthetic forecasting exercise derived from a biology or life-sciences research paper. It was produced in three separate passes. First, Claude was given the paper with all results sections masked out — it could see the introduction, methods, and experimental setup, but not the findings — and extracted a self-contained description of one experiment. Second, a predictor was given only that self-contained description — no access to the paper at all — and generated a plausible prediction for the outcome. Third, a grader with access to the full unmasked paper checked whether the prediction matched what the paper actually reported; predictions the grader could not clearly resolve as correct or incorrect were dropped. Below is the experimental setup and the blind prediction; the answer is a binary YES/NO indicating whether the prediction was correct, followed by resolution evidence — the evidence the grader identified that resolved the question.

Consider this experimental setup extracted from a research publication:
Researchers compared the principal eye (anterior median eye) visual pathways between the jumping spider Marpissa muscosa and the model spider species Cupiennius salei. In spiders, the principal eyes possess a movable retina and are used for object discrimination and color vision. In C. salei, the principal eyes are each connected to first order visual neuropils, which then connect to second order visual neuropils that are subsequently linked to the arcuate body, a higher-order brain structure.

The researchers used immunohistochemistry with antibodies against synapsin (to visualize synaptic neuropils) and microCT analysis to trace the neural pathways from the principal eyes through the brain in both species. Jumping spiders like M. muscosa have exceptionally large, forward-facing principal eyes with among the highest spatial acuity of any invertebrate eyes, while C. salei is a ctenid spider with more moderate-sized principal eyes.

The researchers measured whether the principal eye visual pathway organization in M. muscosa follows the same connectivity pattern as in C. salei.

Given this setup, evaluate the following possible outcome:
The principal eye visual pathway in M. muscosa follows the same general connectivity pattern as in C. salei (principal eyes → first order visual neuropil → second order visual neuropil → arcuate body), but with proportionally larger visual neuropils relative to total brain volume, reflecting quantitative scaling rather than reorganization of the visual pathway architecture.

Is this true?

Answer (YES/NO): NO